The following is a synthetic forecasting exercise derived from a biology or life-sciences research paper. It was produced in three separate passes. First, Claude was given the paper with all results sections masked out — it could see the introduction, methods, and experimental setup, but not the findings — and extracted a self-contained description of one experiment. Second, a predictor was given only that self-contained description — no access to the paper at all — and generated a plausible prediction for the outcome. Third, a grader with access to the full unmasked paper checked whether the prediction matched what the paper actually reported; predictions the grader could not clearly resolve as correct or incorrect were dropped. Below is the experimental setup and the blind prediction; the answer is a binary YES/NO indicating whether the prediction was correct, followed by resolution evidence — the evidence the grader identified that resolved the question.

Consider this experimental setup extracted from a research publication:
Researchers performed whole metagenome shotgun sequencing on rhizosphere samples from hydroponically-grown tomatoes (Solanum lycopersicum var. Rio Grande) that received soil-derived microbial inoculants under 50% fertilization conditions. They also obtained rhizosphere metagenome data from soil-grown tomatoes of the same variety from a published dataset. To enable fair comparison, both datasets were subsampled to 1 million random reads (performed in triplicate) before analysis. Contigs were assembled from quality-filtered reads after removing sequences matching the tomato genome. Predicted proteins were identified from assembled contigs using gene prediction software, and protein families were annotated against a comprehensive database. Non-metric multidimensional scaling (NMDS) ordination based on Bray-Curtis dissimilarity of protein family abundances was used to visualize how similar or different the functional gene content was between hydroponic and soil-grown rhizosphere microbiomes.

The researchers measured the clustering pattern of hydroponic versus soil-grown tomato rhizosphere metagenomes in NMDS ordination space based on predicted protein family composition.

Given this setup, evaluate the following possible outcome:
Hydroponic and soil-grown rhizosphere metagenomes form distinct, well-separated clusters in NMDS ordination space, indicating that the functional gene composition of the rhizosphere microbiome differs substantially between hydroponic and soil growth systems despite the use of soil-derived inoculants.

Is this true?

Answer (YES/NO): YES